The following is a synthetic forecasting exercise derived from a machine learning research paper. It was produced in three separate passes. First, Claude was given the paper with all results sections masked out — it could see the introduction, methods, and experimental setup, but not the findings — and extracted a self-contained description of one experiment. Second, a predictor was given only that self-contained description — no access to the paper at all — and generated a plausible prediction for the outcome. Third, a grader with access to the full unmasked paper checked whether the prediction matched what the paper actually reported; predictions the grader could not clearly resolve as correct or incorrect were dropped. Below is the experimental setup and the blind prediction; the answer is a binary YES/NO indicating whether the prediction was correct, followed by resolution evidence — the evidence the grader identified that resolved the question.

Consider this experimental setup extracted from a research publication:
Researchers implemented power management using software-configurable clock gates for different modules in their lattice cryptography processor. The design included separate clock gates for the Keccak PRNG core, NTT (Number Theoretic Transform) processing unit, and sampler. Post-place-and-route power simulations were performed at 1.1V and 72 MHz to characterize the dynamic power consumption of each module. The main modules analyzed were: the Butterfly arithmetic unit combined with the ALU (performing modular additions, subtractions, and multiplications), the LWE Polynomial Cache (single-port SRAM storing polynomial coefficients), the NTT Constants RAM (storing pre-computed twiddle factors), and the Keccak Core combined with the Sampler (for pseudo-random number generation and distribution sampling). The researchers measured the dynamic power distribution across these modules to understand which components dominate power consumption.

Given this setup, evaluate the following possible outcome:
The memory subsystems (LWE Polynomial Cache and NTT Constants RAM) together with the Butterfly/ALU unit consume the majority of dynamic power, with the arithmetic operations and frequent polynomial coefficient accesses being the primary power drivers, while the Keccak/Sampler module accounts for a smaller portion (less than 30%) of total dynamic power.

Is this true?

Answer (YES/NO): YES